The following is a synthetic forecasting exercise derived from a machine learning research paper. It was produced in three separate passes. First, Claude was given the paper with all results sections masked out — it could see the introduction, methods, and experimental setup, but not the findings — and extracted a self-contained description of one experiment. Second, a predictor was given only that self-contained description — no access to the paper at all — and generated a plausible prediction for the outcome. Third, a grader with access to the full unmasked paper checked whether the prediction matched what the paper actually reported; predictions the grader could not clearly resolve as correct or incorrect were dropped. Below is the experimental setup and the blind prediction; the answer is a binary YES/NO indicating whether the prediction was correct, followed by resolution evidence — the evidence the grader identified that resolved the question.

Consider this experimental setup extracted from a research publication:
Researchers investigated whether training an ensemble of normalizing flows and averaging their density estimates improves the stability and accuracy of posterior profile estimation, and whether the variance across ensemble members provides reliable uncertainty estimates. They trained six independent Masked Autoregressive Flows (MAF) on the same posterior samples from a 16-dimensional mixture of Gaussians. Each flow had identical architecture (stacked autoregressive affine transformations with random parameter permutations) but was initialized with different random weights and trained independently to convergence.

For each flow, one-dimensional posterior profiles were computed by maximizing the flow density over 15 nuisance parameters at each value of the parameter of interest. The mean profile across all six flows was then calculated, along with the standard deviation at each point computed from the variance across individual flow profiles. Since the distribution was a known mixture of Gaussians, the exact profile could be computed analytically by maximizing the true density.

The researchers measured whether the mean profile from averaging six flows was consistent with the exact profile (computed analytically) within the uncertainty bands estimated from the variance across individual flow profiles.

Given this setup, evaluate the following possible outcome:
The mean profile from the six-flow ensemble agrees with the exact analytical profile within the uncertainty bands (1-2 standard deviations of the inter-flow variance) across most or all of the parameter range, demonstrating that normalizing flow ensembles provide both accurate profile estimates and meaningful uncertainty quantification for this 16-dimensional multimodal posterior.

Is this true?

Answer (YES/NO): YES